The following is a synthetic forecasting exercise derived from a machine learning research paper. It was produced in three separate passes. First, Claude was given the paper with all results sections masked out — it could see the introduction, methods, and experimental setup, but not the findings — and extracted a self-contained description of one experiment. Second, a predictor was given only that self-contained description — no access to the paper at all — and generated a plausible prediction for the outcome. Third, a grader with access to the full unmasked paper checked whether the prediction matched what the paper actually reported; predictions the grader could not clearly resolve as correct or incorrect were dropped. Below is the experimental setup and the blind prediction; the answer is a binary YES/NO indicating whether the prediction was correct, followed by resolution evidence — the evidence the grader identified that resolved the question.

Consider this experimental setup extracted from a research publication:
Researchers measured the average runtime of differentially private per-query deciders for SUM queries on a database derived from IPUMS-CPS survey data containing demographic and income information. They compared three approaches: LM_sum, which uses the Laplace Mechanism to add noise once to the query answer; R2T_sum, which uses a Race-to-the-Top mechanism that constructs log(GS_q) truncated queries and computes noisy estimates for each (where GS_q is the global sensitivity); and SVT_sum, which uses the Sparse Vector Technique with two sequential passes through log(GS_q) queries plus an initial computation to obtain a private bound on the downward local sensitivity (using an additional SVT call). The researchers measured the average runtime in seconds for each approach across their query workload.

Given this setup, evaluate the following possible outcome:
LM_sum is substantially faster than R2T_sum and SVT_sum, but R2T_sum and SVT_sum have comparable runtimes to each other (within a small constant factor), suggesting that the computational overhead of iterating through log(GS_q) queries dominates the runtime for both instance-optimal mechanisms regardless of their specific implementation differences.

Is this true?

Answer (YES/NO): NO